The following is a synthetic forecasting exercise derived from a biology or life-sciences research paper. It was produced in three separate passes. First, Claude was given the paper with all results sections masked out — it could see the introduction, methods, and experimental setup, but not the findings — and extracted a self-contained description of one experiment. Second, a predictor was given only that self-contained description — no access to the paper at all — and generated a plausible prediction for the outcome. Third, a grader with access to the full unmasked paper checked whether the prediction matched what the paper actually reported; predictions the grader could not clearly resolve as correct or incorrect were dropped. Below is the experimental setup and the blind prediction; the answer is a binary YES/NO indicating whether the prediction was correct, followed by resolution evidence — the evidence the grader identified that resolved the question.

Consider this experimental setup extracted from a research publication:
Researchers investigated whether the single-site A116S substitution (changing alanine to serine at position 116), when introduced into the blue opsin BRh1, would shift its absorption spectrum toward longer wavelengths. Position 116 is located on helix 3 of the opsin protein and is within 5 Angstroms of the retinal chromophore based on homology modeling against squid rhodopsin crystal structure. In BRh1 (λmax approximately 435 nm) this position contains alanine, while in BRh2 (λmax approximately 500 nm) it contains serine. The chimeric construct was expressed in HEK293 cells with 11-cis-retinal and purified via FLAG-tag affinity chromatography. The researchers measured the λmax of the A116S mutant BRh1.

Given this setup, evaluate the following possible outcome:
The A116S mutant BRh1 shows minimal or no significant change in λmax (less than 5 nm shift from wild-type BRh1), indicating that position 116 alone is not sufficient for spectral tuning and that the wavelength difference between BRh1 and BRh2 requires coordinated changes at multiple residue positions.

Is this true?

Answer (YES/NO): NO